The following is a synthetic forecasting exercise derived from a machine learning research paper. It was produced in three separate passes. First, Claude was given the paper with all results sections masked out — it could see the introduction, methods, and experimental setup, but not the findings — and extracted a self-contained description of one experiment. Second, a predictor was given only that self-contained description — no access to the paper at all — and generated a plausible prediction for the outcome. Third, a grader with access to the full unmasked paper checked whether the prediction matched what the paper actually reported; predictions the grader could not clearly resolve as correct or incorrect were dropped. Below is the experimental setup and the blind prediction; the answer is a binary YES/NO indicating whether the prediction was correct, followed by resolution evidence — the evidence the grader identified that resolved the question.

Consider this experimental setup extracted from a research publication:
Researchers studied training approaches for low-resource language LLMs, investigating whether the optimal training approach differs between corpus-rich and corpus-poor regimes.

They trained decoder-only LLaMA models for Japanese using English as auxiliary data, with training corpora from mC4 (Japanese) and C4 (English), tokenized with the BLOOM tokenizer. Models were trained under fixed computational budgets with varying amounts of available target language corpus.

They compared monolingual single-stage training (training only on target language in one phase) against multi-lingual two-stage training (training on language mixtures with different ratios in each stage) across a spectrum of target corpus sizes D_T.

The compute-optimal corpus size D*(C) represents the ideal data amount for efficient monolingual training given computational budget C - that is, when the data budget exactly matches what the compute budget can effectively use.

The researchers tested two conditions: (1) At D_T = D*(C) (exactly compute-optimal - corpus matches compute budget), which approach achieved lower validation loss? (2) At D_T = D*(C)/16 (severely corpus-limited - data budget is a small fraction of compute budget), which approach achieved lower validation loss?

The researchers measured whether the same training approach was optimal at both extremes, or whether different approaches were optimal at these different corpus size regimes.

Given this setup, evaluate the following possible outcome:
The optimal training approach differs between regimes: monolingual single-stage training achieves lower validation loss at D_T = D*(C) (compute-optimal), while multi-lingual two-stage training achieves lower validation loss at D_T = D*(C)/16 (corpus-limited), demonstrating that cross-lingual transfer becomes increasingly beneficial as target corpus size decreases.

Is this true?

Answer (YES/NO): YES